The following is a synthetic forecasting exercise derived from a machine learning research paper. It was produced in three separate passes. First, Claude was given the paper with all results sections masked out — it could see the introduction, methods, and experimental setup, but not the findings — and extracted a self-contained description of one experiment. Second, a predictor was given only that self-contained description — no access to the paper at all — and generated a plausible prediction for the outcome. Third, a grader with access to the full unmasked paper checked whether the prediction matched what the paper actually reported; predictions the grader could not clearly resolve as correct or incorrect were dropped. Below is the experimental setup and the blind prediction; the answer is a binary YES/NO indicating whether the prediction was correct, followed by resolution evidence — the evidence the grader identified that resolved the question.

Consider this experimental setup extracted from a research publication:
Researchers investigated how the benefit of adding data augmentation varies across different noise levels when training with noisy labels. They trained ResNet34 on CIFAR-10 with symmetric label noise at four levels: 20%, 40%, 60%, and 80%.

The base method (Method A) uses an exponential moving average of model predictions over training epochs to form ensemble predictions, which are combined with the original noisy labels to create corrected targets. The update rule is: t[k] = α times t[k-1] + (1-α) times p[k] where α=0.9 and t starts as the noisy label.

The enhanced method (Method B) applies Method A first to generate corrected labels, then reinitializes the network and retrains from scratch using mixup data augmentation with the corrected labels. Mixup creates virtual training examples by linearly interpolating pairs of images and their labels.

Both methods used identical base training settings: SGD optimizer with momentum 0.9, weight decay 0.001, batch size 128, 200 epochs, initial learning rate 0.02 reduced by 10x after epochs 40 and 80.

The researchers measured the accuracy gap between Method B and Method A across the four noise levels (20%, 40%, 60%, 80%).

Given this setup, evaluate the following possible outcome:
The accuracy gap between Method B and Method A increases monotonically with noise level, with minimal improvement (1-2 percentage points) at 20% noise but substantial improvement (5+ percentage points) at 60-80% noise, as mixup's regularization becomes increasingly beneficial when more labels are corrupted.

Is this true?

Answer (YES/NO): NO